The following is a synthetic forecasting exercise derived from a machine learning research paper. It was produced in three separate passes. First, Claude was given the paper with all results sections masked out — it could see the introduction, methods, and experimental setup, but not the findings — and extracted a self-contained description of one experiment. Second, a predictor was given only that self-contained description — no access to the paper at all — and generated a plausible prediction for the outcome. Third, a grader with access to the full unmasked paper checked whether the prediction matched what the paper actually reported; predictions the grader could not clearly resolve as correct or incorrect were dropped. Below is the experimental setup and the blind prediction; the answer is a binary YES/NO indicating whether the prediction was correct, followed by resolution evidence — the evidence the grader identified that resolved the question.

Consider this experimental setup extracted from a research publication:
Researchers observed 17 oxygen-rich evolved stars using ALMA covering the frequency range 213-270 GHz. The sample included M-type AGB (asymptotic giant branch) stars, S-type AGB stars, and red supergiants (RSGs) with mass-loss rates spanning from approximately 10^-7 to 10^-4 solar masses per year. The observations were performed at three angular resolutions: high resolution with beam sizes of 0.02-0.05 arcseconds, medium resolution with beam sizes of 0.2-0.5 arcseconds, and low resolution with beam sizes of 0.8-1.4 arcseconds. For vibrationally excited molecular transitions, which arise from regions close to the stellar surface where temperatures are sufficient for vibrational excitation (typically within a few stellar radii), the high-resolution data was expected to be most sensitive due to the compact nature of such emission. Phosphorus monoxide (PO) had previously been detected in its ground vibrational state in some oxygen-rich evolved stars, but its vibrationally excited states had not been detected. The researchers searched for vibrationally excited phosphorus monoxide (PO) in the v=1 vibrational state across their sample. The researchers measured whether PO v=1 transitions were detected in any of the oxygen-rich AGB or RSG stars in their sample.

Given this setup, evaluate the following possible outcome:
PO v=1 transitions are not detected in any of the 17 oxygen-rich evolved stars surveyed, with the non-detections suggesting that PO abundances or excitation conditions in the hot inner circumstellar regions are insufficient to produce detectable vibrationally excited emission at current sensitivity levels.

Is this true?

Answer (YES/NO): NO